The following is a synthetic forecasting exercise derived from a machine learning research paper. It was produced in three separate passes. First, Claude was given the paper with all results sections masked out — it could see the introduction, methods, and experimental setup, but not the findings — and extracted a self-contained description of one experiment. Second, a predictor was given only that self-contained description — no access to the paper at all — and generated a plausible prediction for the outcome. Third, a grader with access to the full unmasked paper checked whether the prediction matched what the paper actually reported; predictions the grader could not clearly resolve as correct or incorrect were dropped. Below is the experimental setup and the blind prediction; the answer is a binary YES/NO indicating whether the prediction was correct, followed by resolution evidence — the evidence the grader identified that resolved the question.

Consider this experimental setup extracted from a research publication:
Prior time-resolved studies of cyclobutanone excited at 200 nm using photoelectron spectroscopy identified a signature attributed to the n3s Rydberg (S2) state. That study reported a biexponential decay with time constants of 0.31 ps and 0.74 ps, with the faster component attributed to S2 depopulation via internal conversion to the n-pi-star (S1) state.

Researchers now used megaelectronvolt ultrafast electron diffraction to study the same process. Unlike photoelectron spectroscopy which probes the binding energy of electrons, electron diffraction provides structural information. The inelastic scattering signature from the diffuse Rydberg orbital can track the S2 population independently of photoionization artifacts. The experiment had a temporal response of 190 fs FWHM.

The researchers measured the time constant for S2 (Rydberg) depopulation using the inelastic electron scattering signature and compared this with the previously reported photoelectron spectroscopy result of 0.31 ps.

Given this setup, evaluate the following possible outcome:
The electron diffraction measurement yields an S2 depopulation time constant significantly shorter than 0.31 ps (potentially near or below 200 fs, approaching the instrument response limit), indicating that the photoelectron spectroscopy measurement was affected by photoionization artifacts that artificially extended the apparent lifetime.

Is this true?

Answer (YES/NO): NO